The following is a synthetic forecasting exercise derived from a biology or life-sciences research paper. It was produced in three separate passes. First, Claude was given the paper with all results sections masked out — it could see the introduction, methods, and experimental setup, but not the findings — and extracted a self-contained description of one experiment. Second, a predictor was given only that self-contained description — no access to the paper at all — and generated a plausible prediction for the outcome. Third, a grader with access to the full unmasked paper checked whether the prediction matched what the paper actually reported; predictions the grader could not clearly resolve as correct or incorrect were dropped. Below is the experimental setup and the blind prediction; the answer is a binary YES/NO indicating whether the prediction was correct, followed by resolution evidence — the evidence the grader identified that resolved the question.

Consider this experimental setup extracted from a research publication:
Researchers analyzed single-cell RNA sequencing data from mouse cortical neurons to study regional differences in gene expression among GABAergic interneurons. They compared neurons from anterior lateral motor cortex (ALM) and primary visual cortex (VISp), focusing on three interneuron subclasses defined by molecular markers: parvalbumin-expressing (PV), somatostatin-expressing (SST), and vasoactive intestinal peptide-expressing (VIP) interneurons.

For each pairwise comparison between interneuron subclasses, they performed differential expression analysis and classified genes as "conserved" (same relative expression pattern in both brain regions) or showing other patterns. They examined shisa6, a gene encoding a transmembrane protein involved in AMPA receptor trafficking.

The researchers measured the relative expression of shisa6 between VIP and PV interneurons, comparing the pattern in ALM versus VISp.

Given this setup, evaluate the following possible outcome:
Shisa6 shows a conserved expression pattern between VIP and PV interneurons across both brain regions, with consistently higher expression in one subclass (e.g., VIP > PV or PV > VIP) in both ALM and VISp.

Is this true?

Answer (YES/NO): YES